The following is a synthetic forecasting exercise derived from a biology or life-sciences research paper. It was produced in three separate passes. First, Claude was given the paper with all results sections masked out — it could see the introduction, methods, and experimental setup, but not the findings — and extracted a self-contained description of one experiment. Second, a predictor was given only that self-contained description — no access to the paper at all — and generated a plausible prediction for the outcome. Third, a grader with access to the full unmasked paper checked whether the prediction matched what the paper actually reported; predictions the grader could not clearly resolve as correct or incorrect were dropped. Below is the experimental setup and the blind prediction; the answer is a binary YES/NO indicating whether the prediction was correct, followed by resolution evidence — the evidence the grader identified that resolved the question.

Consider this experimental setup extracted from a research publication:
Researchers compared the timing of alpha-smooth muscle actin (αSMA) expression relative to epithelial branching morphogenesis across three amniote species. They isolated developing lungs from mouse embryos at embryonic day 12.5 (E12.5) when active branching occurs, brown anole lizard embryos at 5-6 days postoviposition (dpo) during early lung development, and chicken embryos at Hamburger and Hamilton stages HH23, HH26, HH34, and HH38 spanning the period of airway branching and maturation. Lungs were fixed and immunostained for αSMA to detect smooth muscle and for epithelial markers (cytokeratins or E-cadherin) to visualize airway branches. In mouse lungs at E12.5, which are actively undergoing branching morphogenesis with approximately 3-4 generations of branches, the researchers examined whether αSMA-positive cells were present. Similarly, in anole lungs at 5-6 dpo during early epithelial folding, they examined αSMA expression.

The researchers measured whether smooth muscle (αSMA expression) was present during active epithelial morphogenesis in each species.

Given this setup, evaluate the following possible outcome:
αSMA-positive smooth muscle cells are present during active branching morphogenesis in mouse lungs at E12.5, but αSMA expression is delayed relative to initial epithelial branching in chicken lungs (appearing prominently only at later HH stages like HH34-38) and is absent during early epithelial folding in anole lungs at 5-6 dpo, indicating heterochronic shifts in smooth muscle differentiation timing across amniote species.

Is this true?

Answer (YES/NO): NO